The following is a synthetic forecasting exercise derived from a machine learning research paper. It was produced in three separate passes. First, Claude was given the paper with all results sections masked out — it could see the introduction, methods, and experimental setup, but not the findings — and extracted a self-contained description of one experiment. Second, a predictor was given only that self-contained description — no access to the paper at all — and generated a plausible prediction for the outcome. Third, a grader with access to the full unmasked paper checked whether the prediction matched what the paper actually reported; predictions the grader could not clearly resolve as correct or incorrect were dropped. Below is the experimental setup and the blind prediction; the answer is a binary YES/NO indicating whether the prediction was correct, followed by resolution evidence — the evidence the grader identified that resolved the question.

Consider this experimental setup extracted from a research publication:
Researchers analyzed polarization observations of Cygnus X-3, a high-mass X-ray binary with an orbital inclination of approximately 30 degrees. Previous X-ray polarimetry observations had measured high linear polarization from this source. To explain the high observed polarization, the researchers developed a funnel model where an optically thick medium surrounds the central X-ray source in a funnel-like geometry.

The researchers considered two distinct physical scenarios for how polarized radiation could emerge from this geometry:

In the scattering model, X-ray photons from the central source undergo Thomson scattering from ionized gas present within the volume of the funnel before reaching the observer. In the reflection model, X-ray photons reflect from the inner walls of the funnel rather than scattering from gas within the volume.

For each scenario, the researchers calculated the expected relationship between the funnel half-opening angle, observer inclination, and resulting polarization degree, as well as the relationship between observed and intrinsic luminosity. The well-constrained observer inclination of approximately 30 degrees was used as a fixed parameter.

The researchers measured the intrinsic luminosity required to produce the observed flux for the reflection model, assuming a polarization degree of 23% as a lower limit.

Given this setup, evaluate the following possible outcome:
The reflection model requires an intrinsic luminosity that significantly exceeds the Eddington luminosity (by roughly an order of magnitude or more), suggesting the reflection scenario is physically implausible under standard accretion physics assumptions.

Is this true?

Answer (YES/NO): NO